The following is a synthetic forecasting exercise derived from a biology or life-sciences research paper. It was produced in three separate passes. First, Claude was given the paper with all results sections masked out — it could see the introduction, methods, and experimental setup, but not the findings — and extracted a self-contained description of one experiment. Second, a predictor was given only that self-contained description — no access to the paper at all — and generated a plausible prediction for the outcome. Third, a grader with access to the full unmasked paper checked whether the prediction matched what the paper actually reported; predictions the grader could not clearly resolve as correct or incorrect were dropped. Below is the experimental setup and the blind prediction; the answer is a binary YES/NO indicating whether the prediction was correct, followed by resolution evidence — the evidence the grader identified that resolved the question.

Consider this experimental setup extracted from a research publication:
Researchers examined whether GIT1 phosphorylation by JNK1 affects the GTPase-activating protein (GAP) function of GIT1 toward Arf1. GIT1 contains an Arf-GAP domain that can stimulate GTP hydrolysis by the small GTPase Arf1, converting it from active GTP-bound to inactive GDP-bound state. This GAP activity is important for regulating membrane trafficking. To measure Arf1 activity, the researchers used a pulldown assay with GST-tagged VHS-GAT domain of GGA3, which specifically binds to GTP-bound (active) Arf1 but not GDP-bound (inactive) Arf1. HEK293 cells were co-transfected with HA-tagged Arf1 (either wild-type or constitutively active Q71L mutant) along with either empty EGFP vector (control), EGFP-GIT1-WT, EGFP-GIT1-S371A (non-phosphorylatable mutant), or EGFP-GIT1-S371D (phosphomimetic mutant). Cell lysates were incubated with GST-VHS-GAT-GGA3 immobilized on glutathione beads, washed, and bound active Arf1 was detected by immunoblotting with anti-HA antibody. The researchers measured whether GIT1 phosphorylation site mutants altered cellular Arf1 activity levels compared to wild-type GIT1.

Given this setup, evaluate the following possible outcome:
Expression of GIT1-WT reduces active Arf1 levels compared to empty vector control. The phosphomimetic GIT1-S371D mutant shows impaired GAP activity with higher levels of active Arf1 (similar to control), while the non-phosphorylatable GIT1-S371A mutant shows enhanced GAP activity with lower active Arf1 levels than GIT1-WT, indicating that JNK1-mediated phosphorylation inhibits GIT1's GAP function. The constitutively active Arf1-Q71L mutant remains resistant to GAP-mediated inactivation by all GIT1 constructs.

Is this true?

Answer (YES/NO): NO